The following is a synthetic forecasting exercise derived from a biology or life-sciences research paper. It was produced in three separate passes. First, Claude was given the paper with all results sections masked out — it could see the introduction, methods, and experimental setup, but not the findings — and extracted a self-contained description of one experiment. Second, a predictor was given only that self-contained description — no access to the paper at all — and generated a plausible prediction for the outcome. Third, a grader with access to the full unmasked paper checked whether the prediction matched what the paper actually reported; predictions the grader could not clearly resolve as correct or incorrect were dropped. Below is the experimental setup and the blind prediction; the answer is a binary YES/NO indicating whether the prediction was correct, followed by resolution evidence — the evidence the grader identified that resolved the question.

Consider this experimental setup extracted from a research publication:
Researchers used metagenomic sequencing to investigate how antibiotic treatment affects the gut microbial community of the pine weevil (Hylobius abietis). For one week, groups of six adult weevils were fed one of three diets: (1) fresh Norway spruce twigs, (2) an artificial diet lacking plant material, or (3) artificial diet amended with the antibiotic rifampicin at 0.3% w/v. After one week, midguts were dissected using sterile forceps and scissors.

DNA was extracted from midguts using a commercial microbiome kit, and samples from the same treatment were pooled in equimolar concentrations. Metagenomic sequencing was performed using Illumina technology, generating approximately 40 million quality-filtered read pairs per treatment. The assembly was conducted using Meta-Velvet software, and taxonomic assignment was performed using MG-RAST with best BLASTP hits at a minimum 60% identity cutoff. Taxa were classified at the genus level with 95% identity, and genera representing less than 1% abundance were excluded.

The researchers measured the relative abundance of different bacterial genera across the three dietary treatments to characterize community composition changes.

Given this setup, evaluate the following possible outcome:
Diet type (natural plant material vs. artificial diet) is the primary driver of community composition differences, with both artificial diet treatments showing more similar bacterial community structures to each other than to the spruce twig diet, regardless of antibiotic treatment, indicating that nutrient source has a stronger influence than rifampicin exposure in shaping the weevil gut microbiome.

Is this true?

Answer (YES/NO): NO